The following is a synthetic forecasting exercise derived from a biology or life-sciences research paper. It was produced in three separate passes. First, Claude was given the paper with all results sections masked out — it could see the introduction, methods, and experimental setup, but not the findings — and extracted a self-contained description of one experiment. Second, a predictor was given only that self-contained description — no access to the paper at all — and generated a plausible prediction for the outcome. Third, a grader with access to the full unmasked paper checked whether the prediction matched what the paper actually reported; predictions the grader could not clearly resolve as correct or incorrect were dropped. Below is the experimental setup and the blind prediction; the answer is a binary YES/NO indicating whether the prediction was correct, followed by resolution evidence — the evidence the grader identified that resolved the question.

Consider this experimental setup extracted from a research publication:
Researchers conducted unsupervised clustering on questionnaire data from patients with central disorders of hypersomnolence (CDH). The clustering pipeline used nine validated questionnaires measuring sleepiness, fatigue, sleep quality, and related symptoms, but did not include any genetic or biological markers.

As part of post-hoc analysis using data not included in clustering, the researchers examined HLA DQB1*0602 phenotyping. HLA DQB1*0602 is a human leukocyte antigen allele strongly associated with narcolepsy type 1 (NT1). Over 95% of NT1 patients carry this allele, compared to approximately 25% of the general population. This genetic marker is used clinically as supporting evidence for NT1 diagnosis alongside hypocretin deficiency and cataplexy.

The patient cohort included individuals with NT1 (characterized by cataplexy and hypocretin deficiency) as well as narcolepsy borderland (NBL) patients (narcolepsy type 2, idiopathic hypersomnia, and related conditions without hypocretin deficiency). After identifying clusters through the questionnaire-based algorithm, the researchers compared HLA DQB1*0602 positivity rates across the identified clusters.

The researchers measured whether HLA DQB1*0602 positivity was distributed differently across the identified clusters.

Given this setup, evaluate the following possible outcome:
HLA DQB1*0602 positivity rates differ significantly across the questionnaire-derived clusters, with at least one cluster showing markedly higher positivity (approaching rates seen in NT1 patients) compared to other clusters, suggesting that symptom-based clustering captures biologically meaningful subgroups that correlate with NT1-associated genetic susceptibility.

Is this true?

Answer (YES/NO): NO